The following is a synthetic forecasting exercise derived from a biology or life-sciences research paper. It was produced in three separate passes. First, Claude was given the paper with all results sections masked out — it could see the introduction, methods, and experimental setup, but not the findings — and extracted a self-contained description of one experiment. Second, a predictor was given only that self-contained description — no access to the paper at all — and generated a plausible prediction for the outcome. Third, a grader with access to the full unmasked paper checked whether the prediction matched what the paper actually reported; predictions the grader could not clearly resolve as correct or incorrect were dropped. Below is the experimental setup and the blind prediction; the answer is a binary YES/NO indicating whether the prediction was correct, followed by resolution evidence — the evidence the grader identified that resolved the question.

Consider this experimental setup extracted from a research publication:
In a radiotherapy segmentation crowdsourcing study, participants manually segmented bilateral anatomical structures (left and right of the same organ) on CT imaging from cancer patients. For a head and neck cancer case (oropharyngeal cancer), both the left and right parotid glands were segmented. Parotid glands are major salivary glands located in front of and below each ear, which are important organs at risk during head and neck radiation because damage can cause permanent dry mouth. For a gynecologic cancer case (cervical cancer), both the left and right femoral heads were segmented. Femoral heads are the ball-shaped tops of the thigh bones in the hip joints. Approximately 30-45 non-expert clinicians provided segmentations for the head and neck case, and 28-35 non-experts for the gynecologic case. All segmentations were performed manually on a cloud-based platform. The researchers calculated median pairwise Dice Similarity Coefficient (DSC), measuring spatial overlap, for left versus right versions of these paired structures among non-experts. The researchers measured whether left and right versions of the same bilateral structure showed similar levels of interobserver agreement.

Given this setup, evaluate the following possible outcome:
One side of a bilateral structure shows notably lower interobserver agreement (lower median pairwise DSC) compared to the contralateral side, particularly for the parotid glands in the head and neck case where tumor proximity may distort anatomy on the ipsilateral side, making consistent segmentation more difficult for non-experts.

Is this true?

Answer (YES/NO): NO